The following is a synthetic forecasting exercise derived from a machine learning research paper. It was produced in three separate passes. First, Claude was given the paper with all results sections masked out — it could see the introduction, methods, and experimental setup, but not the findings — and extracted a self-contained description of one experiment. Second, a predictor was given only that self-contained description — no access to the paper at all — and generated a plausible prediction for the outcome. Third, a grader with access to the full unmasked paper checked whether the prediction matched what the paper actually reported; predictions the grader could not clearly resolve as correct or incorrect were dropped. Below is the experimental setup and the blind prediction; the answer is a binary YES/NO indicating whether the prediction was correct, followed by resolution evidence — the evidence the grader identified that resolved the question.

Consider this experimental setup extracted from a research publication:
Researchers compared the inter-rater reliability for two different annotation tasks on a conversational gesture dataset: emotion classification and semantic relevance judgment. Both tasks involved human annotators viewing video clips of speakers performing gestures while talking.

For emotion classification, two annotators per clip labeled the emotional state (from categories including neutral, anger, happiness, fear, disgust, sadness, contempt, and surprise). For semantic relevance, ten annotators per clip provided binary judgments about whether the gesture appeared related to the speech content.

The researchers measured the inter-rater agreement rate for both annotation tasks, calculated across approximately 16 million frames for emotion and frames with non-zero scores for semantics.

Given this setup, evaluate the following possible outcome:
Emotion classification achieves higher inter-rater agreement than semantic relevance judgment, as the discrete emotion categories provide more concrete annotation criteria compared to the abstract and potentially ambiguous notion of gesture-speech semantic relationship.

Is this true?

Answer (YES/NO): YES